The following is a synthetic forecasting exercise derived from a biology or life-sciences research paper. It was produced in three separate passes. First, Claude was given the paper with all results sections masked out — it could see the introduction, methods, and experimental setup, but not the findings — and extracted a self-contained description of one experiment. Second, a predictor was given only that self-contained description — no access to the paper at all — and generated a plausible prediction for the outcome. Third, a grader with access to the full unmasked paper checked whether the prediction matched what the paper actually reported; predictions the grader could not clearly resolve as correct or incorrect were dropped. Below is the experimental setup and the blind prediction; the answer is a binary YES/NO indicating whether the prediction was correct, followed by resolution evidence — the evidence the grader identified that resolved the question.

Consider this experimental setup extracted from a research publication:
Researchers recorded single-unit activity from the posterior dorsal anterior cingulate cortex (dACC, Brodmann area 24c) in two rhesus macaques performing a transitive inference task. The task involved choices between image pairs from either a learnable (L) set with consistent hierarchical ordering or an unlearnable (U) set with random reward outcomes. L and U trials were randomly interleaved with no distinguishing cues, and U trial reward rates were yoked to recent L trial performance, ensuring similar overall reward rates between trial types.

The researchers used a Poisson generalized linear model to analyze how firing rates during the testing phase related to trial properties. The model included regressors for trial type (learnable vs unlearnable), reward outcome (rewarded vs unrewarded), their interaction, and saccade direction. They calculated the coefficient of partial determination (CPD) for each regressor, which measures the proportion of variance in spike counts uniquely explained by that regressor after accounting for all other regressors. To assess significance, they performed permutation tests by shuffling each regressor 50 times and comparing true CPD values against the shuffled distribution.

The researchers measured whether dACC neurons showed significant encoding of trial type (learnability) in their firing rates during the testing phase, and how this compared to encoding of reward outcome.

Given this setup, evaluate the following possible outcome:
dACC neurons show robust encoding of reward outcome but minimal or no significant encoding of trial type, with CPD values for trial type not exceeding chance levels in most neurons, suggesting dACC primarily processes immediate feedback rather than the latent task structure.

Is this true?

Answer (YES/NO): NO